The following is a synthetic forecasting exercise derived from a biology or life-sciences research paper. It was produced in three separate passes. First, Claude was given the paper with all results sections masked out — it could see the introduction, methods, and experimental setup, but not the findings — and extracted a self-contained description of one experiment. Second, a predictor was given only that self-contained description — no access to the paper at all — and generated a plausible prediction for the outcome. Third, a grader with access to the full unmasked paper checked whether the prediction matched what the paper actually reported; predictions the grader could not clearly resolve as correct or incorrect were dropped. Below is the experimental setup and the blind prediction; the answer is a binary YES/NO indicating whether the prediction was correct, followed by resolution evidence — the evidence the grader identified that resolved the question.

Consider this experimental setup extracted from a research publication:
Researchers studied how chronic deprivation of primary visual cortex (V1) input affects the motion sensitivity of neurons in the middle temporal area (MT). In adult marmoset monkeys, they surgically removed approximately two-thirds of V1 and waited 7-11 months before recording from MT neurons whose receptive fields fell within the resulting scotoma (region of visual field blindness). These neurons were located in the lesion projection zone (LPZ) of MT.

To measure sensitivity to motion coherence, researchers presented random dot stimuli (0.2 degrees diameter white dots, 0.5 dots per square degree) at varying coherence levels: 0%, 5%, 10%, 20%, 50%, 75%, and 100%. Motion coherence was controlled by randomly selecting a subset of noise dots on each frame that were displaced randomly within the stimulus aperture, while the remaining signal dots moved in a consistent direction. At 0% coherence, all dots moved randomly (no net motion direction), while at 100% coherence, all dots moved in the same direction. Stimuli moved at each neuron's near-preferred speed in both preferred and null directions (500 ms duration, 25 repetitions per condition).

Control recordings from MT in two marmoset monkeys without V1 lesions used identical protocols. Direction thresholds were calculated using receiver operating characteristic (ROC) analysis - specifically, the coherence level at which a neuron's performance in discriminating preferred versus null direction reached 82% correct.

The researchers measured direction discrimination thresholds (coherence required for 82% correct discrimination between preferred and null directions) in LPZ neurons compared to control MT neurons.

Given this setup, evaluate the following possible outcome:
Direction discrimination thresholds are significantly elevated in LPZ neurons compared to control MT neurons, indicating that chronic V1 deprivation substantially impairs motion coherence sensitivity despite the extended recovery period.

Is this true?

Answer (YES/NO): YES